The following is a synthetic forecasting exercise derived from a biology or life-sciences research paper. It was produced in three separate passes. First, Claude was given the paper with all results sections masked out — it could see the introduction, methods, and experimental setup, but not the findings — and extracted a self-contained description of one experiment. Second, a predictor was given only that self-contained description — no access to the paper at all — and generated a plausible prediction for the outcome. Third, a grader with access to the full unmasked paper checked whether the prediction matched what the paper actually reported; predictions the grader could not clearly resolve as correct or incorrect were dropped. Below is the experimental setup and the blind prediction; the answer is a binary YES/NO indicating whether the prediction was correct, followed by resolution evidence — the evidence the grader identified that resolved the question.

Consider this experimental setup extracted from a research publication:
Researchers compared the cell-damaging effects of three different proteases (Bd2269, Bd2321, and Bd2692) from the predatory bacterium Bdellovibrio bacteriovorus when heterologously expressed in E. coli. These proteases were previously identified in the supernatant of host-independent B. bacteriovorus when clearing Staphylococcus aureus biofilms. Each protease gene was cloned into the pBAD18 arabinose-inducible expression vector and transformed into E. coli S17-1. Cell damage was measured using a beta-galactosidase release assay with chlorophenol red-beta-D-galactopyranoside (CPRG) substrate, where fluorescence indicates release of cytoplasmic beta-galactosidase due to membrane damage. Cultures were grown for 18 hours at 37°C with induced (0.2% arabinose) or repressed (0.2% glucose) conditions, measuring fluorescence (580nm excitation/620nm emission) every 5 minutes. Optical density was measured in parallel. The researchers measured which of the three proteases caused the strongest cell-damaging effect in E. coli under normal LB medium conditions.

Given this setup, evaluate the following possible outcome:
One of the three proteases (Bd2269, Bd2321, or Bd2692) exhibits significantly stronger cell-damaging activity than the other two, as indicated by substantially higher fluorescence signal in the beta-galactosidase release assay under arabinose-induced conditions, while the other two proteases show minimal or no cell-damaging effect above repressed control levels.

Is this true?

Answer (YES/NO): YES